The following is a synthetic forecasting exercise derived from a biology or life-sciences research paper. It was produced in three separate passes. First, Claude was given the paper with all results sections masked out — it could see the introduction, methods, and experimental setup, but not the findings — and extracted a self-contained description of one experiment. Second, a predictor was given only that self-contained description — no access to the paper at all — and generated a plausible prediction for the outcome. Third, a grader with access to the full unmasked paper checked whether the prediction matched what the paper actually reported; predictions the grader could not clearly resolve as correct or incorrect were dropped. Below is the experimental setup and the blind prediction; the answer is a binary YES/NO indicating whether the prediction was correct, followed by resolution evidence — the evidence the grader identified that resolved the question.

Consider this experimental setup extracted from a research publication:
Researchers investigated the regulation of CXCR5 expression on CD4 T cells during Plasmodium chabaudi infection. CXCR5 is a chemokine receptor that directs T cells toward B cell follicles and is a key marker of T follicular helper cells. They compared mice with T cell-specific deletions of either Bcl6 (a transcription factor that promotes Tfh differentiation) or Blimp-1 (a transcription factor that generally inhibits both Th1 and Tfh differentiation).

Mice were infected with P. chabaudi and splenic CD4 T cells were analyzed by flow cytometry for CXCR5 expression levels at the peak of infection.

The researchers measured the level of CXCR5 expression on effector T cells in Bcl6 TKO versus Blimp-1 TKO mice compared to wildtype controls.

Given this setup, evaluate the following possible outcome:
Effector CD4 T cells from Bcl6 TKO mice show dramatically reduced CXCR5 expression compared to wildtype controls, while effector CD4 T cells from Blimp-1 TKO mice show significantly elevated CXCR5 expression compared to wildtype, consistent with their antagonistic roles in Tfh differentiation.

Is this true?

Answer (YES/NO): NO